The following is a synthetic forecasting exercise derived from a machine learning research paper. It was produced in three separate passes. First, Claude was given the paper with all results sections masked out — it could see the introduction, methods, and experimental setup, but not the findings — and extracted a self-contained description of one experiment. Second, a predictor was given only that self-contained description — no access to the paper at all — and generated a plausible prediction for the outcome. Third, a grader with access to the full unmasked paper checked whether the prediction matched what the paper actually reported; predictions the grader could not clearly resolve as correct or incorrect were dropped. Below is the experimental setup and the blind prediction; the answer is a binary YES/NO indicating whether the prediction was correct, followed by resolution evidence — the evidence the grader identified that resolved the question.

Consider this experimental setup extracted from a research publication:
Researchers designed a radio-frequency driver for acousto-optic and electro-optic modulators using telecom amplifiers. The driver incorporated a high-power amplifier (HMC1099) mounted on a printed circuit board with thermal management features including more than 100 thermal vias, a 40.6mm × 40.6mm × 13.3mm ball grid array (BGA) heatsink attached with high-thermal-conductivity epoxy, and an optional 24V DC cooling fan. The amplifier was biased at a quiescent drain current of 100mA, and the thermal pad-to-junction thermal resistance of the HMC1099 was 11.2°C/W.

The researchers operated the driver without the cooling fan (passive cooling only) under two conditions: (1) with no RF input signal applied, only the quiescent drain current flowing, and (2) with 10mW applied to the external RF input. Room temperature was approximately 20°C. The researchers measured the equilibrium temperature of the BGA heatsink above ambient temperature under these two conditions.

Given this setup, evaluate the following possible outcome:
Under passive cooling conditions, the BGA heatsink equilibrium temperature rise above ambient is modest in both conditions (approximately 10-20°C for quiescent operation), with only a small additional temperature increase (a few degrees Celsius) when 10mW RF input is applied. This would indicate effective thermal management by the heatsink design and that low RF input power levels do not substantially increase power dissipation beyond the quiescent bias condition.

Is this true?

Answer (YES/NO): NO